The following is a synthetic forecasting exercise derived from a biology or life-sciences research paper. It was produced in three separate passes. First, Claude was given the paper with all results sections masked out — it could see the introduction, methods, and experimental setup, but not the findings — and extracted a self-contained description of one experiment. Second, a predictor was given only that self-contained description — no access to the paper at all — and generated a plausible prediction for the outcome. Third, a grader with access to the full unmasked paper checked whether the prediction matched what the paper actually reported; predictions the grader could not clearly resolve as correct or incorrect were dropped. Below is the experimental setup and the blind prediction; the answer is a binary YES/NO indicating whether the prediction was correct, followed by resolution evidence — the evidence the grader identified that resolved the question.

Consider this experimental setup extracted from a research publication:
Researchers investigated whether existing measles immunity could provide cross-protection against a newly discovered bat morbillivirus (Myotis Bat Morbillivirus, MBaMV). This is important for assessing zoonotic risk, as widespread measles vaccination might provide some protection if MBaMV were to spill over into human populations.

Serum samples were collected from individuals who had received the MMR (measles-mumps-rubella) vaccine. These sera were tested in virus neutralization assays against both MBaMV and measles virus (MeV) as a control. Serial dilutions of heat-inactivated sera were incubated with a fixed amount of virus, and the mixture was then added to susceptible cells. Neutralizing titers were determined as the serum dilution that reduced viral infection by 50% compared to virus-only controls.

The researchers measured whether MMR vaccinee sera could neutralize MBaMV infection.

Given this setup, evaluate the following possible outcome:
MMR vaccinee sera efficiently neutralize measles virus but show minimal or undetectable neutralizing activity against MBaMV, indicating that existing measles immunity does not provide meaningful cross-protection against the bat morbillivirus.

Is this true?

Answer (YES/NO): NO